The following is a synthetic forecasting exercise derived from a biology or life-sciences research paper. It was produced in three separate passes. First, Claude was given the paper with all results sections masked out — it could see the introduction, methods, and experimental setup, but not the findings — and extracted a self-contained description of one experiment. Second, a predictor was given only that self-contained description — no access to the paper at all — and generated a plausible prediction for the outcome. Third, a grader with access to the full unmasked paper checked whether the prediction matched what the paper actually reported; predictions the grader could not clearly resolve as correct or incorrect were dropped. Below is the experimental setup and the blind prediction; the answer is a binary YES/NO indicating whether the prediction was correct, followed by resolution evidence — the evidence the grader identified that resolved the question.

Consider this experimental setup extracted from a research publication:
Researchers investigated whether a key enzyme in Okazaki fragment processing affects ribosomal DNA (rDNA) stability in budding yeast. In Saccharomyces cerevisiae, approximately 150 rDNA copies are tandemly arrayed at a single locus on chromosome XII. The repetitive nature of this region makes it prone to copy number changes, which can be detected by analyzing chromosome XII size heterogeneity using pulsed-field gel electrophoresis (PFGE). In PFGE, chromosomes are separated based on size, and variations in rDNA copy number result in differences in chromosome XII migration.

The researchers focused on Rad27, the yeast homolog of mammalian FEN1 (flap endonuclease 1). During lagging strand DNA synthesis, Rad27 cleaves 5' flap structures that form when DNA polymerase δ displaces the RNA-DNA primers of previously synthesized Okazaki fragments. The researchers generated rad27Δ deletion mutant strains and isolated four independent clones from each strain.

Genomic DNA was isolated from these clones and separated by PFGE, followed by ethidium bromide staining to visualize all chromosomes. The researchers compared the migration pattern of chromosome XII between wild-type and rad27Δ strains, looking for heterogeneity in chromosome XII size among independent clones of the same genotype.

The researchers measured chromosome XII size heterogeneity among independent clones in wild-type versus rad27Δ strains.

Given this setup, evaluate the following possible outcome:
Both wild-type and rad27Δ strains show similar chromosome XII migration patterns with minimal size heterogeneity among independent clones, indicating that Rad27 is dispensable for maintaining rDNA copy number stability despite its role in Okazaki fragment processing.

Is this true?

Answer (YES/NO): NO